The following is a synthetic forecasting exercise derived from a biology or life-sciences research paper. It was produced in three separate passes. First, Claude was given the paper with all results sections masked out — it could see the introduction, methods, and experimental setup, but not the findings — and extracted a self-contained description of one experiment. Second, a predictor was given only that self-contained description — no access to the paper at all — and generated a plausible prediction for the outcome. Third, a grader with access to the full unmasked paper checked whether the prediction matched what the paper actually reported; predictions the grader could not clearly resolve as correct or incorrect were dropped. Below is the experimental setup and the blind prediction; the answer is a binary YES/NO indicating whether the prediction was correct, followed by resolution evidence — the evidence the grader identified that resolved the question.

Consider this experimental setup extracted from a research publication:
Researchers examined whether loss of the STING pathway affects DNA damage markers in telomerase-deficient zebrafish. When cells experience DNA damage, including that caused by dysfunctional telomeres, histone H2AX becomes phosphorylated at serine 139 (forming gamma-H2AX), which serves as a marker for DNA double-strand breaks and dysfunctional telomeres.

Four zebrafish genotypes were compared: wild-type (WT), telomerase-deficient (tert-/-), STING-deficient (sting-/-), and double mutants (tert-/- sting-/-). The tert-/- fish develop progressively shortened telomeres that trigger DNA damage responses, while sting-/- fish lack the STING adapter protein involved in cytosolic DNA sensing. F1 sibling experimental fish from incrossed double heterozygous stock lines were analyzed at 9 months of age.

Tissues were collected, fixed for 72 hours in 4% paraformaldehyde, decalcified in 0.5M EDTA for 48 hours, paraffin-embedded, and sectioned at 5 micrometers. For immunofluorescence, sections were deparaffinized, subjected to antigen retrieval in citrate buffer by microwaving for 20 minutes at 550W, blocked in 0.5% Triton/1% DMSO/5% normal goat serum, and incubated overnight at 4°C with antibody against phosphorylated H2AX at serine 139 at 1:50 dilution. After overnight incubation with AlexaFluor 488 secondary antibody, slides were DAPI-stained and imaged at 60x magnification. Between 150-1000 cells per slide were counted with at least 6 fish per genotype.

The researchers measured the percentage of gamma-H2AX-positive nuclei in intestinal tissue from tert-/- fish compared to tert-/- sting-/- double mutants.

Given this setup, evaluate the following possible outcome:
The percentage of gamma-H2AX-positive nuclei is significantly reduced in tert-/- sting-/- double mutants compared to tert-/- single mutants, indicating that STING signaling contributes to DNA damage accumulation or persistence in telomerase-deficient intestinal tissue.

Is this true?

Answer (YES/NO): NO